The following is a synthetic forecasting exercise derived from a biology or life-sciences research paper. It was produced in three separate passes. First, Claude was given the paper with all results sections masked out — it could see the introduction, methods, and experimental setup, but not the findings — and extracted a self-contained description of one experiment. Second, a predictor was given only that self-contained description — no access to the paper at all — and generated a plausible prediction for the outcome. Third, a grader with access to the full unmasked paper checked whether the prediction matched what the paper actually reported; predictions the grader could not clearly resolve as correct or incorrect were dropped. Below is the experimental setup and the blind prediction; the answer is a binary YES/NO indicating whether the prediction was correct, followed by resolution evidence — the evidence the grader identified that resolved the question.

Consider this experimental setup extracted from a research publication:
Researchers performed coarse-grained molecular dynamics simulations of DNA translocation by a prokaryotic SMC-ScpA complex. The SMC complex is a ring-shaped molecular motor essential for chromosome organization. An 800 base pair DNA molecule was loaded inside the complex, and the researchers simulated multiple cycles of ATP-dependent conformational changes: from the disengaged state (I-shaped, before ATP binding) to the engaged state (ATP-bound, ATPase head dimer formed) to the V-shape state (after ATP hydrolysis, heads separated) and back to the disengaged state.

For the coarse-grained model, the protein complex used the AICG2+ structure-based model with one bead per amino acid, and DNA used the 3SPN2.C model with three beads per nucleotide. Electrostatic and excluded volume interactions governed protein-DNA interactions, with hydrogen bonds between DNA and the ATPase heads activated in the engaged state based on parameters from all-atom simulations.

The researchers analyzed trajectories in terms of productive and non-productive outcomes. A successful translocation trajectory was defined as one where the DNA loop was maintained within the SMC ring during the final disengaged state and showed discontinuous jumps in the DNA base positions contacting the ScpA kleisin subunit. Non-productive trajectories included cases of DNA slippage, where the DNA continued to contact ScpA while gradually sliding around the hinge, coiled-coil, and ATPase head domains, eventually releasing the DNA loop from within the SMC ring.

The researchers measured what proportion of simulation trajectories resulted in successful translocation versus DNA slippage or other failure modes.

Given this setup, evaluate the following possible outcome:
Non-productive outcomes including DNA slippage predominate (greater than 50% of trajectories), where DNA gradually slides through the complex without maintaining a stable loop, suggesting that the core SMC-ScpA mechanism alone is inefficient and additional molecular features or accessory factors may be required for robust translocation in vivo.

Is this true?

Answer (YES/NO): YES